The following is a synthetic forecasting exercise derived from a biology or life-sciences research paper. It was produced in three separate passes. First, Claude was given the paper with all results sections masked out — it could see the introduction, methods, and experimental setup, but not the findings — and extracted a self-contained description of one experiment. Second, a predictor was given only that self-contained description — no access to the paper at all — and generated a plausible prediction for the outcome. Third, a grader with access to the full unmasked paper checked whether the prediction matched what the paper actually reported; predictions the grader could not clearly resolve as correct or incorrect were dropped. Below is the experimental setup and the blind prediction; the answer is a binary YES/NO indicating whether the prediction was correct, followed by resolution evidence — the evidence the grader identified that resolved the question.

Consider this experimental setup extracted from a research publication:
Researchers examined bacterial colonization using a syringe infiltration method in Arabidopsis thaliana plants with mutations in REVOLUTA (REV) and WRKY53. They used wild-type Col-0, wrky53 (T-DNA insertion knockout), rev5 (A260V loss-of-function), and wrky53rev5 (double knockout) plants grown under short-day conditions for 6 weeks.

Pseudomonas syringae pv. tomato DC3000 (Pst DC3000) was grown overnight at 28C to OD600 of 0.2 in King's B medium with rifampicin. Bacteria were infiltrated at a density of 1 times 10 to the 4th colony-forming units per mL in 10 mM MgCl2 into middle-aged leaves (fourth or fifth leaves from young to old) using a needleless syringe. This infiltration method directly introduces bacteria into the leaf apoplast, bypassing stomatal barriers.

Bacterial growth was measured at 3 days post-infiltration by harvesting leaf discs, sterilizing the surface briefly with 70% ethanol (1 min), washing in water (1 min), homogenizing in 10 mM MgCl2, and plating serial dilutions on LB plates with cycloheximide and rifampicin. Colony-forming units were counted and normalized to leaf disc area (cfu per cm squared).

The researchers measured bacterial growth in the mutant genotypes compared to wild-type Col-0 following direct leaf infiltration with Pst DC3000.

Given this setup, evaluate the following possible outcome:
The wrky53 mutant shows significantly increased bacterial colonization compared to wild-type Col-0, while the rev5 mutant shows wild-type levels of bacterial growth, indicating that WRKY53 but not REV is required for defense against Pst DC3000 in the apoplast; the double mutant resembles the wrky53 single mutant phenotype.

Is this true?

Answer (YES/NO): NO